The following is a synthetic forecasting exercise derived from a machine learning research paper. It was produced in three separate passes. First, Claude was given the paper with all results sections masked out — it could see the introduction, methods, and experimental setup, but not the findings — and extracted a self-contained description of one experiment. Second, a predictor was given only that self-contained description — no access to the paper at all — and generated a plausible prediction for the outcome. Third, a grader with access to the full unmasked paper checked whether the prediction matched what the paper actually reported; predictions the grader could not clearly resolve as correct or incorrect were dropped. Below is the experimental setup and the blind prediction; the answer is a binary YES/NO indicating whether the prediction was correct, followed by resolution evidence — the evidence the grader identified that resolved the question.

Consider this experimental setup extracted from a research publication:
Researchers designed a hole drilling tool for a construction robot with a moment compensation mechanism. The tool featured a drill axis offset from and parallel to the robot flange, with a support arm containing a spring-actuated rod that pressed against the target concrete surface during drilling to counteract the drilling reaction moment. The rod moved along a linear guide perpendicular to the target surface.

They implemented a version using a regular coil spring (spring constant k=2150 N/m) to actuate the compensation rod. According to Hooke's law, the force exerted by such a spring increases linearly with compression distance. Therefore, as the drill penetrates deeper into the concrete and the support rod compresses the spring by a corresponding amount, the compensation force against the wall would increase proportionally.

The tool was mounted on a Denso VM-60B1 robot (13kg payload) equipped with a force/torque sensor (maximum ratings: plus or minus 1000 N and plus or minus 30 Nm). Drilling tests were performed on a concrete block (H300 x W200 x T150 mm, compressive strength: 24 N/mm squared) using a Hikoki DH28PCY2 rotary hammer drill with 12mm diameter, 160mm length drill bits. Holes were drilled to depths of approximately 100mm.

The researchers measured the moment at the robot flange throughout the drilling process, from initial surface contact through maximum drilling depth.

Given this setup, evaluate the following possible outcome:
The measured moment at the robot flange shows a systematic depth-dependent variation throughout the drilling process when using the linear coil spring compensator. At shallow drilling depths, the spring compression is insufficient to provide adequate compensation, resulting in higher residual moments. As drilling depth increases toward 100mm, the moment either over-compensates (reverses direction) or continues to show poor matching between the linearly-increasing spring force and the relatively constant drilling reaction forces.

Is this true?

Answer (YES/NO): NO